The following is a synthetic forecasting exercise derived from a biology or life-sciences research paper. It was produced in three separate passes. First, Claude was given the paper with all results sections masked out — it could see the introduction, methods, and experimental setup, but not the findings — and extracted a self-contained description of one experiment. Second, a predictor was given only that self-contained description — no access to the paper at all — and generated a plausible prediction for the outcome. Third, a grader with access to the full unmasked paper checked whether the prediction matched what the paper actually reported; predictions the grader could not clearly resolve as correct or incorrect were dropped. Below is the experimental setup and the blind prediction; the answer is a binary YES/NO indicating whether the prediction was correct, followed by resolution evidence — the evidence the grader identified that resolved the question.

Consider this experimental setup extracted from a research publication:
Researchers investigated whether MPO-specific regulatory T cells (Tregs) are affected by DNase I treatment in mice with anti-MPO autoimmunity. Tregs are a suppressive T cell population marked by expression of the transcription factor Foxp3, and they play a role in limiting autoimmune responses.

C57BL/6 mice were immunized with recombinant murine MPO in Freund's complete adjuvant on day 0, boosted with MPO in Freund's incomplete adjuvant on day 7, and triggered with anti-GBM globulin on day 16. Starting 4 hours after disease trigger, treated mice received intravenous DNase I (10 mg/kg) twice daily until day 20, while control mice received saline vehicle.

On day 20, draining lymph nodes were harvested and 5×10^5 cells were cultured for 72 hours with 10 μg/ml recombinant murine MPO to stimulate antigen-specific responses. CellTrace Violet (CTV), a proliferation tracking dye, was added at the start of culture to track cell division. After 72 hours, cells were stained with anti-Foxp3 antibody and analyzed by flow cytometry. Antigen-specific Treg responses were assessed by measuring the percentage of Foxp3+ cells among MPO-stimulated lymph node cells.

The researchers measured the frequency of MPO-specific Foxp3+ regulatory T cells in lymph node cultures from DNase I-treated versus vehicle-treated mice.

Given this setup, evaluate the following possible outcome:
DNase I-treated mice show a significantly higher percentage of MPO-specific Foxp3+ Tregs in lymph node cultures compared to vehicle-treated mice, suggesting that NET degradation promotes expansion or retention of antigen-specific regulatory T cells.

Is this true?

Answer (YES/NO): YES